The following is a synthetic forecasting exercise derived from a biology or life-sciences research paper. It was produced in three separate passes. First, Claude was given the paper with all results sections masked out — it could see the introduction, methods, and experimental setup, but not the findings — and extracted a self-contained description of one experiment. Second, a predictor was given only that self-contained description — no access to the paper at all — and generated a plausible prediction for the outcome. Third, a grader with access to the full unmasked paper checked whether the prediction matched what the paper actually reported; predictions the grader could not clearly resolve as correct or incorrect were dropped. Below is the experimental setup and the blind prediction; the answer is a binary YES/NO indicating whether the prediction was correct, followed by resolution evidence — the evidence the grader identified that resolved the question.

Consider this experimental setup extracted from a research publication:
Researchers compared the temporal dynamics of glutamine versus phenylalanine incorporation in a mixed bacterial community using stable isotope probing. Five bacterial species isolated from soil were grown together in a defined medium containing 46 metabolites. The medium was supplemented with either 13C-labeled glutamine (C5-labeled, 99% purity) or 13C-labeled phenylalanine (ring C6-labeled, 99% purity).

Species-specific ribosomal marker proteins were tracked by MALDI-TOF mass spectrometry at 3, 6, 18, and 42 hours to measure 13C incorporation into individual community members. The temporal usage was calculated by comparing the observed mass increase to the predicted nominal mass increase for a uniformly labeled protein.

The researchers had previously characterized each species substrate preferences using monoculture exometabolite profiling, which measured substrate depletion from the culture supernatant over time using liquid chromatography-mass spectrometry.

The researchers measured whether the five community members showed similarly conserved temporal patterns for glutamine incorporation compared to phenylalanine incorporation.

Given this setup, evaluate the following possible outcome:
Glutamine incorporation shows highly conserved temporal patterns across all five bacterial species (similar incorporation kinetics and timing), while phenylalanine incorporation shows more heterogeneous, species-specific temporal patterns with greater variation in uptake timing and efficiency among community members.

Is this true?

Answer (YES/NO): NO